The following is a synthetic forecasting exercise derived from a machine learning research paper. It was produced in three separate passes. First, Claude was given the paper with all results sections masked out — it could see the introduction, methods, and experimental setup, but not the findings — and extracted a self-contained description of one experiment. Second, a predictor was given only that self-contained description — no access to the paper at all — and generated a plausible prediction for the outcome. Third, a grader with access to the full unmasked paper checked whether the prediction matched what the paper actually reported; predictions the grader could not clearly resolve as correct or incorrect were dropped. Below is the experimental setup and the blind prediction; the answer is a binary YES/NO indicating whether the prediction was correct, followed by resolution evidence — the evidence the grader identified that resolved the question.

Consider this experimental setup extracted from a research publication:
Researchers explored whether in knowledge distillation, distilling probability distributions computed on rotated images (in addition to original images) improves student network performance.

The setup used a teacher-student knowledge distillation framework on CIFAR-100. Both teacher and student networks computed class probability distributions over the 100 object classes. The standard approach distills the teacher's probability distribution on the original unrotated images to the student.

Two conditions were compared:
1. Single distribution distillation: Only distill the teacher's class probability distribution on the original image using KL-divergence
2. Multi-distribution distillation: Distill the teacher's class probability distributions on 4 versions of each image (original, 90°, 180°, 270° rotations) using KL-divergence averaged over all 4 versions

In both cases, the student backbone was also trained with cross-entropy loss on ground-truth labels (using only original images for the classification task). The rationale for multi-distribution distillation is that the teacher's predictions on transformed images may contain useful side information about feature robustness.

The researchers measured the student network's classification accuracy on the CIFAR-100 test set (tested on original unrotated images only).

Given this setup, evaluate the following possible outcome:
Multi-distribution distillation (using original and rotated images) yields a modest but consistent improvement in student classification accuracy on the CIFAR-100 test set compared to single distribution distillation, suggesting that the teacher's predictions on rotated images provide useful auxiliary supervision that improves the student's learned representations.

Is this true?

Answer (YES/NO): YES